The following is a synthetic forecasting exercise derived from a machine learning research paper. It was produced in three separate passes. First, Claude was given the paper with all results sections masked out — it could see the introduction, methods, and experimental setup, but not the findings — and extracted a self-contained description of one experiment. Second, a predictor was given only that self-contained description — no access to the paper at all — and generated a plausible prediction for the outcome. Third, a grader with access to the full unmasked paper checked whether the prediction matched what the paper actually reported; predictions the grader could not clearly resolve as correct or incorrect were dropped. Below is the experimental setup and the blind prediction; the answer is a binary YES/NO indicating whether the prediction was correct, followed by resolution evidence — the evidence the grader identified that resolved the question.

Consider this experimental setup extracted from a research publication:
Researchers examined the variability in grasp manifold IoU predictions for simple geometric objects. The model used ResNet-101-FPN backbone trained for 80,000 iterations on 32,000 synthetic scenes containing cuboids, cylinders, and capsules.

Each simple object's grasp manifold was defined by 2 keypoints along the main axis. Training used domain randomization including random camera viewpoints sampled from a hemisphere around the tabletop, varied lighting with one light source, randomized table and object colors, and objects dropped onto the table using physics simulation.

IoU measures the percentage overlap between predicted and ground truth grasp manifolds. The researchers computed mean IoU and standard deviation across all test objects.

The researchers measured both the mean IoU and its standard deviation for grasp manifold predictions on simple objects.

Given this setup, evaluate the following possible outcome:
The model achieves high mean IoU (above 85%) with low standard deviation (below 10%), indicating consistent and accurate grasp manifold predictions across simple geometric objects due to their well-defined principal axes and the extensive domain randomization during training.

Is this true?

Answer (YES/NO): NO